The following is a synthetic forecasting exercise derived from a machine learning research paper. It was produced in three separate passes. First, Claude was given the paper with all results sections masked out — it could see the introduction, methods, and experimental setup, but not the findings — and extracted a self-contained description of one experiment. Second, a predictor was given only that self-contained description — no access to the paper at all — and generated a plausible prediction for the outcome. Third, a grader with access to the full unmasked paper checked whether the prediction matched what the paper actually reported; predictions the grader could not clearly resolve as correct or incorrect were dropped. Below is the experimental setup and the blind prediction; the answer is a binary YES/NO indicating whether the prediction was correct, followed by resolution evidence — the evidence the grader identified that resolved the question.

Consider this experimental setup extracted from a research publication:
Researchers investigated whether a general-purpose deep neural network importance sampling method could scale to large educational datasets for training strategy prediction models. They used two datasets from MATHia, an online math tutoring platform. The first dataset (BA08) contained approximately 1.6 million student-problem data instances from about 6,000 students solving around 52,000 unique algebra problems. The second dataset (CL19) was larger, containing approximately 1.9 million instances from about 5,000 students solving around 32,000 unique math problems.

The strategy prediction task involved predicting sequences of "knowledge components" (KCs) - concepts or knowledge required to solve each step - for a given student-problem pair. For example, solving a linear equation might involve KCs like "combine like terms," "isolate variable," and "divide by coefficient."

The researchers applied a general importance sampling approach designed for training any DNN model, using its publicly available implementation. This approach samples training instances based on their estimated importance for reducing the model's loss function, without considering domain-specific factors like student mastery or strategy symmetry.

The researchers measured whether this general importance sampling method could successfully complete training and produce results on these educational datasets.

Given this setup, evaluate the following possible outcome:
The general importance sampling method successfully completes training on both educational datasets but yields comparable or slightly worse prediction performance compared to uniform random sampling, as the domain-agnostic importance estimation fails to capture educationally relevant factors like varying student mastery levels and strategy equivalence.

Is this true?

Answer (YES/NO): NO